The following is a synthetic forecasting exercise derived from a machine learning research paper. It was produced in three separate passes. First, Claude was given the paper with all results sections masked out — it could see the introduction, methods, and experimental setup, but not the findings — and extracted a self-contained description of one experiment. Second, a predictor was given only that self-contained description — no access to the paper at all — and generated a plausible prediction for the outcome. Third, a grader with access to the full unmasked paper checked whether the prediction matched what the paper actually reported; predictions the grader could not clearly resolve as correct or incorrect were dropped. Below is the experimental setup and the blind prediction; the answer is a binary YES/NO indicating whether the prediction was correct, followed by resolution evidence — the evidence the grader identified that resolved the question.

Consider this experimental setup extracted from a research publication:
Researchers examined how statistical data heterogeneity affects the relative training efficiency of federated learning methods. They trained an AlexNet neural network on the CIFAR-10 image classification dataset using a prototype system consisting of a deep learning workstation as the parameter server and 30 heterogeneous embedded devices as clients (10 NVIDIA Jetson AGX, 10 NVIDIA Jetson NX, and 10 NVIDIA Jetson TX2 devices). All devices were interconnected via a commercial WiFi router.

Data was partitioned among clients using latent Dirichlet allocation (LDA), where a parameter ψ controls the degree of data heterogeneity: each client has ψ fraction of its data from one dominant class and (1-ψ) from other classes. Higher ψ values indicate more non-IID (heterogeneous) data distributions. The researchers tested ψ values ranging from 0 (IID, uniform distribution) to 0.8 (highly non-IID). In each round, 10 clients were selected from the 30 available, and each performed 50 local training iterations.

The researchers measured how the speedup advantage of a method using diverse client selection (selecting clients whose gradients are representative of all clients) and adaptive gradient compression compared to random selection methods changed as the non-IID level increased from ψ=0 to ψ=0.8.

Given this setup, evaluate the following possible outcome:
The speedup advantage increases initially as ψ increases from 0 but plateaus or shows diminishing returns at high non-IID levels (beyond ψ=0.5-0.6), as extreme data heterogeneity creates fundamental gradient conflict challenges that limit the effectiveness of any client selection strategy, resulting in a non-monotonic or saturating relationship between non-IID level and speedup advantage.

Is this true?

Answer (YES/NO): NO